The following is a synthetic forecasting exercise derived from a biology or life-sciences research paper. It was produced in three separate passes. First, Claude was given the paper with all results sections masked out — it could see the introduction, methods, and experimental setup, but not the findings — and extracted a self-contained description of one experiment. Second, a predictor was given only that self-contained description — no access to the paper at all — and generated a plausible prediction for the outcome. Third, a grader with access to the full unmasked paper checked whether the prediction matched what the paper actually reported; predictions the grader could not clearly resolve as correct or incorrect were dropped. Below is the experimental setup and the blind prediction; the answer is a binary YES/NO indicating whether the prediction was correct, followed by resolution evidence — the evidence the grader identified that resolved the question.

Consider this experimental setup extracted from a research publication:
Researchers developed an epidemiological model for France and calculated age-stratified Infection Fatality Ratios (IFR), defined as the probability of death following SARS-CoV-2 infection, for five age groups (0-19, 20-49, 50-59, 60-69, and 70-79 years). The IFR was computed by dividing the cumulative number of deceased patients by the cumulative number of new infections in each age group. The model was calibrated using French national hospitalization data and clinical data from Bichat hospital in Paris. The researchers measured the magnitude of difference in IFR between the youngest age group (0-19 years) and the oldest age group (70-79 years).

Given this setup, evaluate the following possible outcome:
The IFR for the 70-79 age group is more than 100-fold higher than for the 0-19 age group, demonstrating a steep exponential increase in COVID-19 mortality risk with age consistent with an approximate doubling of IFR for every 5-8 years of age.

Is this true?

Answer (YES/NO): YES